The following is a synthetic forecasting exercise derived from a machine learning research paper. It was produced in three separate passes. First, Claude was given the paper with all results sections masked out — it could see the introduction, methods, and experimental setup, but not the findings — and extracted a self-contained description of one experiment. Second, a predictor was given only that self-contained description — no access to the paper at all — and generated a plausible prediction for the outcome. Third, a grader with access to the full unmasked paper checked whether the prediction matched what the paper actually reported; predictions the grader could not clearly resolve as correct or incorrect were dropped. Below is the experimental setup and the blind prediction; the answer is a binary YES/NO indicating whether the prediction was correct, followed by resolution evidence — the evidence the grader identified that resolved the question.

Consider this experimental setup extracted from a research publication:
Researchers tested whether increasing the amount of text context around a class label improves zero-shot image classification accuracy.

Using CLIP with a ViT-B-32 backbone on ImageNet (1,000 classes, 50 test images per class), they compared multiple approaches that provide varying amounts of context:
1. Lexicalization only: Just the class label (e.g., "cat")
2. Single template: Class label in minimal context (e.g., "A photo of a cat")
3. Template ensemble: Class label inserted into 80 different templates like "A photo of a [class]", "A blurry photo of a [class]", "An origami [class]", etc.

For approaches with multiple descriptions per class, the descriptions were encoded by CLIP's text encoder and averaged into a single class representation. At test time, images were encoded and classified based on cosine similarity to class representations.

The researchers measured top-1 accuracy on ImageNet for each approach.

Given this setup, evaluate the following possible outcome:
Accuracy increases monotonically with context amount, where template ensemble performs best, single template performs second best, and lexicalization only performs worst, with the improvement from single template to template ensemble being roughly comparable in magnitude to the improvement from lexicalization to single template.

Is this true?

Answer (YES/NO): YES